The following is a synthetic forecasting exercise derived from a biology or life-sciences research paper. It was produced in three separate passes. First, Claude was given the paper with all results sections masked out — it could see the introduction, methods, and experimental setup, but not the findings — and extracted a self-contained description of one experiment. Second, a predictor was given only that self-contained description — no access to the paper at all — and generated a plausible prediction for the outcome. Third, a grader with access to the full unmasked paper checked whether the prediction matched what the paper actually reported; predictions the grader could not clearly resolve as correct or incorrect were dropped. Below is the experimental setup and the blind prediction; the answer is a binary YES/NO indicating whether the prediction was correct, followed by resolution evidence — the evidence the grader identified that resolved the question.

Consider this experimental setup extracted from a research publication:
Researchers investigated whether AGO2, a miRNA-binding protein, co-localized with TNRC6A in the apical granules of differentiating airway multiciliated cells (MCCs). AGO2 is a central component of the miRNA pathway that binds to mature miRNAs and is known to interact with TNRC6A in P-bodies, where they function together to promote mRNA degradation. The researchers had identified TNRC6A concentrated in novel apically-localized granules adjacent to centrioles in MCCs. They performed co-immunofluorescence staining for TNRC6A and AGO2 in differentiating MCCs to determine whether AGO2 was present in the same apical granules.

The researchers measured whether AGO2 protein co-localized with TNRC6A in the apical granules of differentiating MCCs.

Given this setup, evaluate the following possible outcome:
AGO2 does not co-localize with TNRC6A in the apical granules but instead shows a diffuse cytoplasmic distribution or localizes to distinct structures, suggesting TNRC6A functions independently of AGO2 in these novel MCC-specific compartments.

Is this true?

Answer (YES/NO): NO